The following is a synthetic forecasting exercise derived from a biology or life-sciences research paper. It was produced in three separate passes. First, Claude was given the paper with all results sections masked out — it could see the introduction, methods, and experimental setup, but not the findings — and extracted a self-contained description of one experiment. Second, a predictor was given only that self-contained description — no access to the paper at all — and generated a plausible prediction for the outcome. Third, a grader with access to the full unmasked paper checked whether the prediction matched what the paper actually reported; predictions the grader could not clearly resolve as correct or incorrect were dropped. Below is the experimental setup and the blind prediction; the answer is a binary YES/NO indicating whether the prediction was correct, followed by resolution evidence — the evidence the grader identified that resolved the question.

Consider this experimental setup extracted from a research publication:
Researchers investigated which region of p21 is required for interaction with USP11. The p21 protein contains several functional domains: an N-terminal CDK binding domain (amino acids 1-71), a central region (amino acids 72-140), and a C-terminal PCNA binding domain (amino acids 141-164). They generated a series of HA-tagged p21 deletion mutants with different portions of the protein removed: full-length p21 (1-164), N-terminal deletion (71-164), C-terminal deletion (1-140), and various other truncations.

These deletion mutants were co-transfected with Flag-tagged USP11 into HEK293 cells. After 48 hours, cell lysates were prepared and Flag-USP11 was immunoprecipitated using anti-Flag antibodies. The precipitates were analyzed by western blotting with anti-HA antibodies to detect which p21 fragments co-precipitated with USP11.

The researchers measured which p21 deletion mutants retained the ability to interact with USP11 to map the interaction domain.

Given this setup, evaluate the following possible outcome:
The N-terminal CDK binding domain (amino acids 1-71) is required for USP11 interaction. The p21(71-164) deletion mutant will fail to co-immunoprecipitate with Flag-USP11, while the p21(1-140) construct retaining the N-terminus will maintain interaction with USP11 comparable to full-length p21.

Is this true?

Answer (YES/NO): NO